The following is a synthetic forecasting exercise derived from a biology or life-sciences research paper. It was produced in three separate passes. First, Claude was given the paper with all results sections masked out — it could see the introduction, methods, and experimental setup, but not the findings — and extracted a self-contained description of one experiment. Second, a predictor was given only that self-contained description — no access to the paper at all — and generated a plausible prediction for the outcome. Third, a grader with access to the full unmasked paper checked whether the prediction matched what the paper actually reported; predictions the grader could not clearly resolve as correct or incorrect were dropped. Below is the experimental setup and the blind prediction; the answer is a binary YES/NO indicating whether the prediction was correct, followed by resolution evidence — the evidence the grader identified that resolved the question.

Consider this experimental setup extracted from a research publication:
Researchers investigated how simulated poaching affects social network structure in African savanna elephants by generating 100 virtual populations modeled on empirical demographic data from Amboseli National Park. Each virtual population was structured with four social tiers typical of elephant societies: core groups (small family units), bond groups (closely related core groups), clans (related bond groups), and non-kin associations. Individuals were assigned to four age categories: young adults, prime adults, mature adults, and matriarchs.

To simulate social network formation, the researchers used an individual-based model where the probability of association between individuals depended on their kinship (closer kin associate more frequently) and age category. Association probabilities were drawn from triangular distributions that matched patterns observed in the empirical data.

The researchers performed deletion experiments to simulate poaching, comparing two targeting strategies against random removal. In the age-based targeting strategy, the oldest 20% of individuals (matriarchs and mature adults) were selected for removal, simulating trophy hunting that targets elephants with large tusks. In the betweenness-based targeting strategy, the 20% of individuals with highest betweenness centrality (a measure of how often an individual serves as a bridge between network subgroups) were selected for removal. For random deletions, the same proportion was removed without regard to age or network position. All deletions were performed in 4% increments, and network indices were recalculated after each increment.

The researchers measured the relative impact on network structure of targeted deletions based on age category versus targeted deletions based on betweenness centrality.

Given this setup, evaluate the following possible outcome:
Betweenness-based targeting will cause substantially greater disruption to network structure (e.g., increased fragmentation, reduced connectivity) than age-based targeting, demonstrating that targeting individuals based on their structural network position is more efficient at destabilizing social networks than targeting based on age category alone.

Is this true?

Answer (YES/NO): YES